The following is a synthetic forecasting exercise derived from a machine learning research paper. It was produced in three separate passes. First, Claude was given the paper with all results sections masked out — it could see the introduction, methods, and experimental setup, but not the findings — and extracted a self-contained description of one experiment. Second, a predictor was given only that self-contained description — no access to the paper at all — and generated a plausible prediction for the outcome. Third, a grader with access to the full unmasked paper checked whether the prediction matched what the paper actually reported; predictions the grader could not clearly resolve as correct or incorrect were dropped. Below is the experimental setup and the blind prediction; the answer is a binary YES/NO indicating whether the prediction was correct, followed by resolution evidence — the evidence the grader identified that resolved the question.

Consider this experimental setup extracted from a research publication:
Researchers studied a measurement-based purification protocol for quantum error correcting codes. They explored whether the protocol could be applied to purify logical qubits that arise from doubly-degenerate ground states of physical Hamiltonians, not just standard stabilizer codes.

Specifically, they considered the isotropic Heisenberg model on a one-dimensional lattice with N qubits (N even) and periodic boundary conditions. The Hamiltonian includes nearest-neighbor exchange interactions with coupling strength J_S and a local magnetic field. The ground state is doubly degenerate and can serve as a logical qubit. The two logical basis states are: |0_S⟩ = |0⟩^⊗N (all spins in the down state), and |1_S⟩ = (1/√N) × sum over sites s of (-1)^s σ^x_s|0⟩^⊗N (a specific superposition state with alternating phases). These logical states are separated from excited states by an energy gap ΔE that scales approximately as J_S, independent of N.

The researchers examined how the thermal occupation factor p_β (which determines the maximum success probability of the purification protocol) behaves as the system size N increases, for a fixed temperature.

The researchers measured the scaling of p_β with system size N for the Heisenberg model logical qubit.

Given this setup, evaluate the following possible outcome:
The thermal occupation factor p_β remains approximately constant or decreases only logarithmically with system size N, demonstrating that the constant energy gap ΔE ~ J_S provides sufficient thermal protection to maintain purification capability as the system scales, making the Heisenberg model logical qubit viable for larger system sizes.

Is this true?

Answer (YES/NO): NO